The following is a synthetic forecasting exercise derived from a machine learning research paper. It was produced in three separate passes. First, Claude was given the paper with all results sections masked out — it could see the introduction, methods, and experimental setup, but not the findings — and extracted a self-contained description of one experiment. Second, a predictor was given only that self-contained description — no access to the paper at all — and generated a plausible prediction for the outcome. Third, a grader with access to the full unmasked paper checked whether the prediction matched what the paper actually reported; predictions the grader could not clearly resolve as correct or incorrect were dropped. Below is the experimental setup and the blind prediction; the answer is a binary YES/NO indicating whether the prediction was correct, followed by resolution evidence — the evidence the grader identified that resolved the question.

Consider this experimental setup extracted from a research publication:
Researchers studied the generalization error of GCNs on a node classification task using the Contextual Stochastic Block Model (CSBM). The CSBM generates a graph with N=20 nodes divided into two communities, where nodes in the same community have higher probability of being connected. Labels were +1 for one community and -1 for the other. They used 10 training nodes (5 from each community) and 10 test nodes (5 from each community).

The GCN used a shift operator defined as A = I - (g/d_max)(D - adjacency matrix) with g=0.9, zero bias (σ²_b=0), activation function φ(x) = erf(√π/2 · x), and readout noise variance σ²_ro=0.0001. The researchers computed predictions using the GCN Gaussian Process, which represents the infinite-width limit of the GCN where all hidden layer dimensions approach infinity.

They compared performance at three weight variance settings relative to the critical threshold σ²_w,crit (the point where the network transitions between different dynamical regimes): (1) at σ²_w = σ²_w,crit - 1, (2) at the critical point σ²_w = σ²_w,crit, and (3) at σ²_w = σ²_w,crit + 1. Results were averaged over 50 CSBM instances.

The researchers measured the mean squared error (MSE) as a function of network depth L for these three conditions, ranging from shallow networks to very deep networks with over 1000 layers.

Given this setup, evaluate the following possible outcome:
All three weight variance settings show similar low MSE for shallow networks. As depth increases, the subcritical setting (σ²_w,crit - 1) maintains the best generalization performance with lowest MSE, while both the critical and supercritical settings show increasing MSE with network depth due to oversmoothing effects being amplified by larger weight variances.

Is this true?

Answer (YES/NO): NO